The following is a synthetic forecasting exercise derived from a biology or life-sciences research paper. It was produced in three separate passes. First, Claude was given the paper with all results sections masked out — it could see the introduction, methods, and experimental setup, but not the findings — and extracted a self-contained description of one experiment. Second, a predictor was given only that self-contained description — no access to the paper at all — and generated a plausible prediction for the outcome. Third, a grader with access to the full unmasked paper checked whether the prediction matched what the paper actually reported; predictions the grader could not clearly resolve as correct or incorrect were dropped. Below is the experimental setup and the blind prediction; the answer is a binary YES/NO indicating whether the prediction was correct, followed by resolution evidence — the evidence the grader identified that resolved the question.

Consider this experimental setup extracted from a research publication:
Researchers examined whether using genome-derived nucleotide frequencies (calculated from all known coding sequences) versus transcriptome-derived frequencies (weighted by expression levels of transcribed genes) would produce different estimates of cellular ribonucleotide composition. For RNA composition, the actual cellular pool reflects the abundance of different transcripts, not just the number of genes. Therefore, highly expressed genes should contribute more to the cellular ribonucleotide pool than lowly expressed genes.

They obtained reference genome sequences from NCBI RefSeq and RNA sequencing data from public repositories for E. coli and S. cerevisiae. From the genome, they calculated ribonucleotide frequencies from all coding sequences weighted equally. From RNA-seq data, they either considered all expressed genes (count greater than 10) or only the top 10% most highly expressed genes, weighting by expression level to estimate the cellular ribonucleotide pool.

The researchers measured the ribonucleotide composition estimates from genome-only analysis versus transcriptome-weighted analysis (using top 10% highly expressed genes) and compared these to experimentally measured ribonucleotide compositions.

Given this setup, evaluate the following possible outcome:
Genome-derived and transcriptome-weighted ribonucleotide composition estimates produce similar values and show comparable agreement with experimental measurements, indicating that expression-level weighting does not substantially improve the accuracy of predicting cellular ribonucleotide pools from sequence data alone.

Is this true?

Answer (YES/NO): NO